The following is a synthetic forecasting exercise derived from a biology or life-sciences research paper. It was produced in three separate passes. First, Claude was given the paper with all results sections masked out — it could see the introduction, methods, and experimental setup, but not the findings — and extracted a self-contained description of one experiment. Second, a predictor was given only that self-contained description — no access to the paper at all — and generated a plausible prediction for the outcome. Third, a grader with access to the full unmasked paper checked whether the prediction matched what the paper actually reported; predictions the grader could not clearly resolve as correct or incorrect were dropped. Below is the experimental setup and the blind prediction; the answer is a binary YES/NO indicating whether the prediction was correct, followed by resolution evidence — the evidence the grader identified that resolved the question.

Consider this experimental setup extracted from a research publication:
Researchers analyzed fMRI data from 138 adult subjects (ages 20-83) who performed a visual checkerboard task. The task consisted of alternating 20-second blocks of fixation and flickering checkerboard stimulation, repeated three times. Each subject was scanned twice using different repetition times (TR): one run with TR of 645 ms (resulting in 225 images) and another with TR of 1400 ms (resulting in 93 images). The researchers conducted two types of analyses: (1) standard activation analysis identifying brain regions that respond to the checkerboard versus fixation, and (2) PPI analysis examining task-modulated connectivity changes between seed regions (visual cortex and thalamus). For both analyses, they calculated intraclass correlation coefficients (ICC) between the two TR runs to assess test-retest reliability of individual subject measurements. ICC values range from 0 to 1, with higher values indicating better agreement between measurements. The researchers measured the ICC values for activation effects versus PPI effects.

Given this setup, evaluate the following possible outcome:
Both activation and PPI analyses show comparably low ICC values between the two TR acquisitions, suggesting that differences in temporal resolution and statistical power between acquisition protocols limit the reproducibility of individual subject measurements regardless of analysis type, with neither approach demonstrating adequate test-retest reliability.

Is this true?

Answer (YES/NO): NO